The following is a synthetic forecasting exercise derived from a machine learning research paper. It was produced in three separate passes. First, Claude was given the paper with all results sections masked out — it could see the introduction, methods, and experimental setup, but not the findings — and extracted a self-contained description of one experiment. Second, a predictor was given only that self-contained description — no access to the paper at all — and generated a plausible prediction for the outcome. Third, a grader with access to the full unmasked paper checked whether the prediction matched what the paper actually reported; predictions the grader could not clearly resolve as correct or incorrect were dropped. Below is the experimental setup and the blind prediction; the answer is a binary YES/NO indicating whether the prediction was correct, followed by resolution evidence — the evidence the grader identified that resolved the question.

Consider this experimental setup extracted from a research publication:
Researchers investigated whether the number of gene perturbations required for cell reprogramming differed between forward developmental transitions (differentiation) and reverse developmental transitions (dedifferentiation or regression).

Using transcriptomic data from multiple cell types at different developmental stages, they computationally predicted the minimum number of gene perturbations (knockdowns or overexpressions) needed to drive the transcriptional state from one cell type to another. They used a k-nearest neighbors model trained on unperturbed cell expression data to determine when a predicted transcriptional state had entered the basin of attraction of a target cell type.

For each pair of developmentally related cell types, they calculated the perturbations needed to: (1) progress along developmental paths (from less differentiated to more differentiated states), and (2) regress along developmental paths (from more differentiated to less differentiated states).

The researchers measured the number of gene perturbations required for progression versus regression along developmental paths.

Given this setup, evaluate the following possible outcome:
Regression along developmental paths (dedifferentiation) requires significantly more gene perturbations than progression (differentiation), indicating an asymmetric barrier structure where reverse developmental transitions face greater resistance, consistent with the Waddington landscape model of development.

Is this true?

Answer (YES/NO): YES